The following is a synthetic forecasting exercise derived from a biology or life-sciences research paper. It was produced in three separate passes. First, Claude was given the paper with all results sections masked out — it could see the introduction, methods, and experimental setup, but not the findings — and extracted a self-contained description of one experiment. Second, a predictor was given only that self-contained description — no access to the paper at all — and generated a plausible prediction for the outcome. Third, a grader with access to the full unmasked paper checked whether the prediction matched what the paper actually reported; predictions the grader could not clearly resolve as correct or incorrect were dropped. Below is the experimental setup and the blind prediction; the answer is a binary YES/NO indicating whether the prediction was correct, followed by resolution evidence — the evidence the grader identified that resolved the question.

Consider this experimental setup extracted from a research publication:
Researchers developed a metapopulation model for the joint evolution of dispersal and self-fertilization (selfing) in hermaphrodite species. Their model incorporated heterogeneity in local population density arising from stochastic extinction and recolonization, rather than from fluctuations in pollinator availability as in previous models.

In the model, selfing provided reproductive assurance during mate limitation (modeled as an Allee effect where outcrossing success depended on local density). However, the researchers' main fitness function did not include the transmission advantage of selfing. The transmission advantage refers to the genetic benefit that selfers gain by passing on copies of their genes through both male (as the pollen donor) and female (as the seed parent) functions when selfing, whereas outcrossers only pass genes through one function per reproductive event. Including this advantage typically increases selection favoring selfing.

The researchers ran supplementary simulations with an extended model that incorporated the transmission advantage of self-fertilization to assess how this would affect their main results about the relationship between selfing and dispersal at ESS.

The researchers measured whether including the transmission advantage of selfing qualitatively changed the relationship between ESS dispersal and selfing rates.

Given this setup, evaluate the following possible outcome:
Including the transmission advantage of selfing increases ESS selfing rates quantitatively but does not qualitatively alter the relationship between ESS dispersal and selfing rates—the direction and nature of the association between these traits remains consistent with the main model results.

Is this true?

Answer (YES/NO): YES